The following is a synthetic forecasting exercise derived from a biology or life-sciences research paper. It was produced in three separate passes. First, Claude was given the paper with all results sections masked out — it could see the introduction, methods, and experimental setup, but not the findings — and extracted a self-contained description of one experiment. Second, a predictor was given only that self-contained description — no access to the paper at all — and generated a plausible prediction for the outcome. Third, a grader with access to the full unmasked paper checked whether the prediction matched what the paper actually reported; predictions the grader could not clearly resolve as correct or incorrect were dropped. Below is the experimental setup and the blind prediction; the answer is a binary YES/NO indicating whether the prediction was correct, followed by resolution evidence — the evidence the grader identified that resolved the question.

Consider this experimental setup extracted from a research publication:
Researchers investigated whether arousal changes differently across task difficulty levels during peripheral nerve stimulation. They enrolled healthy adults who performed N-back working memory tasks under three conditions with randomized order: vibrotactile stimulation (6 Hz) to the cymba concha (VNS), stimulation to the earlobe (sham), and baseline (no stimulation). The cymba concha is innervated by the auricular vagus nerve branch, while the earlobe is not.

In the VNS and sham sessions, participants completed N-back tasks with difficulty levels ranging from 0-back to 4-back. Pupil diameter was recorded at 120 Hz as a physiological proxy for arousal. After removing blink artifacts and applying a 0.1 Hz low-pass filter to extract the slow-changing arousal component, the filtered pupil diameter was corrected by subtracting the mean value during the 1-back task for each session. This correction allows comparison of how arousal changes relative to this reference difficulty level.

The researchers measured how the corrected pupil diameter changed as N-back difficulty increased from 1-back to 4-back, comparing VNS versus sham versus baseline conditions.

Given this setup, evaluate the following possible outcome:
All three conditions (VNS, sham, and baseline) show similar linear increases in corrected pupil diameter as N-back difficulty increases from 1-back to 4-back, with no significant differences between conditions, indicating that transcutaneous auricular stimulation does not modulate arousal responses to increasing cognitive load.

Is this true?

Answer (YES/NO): NO